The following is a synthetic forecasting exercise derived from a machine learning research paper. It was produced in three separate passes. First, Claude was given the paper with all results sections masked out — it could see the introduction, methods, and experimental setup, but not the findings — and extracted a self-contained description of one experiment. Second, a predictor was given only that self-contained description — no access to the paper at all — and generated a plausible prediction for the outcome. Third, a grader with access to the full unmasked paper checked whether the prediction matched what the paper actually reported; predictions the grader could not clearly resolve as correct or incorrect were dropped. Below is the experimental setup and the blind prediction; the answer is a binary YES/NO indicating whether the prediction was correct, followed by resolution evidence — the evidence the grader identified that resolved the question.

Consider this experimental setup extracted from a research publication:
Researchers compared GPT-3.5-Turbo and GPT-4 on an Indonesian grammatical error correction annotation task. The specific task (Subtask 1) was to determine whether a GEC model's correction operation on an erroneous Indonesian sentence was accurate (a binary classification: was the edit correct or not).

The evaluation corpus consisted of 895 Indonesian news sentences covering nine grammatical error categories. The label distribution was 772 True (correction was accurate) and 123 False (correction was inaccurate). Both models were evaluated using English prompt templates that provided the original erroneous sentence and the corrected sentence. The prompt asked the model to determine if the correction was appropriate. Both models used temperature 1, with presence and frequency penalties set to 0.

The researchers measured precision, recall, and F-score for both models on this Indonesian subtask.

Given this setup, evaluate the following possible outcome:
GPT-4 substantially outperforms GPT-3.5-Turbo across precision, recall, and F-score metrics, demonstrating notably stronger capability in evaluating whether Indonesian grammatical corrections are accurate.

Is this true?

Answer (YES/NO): NO